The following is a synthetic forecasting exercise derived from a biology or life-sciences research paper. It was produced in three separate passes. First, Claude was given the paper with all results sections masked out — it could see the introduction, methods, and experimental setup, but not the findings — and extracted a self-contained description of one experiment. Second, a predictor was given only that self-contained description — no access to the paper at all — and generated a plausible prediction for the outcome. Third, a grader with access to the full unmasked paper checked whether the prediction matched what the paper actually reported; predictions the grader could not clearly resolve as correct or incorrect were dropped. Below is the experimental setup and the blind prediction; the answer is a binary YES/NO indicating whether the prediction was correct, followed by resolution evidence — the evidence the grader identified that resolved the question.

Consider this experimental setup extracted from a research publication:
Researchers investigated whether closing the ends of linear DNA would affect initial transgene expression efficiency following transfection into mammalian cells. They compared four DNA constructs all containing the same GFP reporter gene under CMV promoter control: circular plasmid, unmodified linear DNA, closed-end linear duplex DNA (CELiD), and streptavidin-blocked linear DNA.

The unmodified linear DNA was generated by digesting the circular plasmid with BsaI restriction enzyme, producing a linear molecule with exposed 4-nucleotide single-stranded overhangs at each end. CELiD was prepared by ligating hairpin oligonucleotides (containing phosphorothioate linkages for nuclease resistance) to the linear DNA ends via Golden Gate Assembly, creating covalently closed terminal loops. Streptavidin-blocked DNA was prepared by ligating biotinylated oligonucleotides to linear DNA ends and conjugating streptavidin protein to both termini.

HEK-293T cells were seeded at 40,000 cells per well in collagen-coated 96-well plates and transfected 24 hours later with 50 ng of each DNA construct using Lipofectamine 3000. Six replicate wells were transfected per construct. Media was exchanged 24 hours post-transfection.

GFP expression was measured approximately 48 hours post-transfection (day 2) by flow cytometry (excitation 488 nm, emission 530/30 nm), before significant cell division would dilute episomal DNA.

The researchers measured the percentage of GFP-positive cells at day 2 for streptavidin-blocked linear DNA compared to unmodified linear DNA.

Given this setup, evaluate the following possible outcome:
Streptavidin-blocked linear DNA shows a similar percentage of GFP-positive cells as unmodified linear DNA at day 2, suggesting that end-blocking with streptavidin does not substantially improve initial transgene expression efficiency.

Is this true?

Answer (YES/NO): NO